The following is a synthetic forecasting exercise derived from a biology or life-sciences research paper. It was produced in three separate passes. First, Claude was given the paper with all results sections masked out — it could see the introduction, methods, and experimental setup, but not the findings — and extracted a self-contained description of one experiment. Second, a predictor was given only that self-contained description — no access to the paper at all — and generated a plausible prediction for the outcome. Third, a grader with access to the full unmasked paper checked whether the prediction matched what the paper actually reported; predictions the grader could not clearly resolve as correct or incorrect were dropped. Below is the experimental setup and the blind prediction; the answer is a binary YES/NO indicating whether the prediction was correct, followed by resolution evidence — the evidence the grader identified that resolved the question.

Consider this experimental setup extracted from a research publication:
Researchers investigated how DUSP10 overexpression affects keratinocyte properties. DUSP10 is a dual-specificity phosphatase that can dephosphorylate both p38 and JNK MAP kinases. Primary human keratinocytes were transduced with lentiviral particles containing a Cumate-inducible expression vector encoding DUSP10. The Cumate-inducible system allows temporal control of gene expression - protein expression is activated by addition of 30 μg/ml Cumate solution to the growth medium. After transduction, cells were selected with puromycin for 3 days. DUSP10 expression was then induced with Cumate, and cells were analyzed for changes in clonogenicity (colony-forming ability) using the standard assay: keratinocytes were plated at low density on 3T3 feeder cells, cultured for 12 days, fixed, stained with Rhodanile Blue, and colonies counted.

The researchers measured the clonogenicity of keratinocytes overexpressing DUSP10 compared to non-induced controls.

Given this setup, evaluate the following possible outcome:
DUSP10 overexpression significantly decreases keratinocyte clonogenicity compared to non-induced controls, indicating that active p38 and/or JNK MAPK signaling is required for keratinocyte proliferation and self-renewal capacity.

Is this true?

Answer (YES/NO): NO